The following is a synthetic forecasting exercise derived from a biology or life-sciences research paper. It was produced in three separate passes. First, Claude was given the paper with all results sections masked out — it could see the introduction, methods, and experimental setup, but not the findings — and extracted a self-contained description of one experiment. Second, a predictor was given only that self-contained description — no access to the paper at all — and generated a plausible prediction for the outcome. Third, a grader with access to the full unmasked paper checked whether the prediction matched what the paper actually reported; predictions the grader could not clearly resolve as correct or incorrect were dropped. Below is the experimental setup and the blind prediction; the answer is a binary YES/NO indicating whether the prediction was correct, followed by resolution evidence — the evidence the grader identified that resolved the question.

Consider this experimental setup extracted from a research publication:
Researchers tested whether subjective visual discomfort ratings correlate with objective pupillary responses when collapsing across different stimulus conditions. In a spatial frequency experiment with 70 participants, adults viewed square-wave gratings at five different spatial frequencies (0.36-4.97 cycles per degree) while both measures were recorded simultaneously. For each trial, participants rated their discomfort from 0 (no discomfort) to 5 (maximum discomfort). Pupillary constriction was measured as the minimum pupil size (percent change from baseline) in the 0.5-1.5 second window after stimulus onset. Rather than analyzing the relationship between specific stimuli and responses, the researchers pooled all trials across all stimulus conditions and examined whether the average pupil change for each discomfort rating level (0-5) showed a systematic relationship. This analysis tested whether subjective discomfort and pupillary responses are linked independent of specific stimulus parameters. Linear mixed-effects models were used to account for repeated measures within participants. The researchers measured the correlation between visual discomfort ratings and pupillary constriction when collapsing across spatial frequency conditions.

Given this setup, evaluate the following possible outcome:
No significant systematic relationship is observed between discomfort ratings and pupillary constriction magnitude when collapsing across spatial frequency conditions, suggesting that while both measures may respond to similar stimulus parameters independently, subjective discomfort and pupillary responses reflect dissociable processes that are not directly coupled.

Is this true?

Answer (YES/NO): NO